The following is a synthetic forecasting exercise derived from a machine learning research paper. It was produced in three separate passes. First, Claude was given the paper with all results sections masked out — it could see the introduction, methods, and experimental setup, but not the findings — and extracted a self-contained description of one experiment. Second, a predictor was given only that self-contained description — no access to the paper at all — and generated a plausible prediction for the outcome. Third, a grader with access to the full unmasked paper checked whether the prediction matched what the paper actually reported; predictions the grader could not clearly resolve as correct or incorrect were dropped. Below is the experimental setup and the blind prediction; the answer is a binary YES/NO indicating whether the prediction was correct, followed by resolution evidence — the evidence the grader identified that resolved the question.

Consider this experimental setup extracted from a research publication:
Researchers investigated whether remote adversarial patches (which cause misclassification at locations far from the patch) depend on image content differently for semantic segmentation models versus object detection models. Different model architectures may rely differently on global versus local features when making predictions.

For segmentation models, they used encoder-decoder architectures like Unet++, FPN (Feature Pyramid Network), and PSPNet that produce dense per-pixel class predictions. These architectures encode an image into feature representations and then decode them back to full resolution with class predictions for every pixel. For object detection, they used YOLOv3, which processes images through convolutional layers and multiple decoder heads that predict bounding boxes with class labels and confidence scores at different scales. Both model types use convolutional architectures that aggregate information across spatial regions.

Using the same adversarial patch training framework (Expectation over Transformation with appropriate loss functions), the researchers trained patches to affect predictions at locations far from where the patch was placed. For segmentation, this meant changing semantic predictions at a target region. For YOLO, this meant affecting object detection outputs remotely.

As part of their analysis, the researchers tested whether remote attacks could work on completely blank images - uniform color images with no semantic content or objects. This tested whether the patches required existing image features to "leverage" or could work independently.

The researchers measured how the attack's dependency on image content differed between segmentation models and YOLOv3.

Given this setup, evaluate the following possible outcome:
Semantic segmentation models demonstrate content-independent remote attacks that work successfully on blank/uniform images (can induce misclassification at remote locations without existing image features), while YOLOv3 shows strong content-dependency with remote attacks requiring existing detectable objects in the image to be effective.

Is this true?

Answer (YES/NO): NO